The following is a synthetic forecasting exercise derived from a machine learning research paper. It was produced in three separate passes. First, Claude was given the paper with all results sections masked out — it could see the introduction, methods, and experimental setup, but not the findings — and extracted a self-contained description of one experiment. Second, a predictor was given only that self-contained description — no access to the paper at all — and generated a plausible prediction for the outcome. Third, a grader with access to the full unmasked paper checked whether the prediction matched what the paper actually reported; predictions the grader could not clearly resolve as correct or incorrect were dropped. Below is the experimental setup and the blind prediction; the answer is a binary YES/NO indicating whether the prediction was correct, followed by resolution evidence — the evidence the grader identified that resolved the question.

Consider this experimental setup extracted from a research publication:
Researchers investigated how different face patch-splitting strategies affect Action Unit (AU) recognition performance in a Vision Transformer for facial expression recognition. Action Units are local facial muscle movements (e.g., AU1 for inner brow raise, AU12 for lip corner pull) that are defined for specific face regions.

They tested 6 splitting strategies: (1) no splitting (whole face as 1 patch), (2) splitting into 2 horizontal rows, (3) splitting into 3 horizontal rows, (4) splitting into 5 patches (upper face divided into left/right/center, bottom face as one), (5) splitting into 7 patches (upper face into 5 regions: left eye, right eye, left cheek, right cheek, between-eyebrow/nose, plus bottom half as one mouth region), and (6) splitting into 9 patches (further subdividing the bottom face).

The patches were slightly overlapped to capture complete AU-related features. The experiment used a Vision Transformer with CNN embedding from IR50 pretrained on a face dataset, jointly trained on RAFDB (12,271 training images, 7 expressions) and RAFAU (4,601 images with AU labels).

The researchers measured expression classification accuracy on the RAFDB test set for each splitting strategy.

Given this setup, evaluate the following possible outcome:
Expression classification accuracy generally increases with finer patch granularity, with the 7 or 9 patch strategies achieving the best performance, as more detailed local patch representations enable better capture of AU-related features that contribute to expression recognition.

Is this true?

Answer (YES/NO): NO